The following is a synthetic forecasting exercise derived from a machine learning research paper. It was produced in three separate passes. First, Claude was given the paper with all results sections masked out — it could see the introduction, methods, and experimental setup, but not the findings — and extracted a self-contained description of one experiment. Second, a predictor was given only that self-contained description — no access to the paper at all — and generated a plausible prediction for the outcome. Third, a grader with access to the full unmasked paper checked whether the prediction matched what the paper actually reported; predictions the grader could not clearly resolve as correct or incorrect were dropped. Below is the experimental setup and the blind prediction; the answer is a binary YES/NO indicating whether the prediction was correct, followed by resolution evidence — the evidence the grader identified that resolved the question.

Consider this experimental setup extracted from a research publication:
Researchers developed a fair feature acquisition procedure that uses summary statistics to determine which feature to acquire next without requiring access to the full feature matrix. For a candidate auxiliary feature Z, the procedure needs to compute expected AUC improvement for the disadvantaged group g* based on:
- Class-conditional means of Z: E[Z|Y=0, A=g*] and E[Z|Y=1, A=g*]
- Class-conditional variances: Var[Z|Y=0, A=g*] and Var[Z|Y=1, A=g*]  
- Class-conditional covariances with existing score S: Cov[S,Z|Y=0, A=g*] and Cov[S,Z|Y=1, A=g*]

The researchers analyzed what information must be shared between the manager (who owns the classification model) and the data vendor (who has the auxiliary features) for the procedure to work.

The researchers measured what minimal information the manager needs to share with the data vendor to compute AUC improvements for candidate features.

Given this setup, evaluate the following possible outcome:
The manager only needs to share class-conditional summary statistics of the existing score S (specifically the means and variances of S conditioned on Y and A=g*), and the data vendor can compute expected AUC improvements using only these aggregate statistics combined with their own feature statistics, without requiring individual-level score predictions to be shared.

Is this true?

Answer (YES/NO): NO